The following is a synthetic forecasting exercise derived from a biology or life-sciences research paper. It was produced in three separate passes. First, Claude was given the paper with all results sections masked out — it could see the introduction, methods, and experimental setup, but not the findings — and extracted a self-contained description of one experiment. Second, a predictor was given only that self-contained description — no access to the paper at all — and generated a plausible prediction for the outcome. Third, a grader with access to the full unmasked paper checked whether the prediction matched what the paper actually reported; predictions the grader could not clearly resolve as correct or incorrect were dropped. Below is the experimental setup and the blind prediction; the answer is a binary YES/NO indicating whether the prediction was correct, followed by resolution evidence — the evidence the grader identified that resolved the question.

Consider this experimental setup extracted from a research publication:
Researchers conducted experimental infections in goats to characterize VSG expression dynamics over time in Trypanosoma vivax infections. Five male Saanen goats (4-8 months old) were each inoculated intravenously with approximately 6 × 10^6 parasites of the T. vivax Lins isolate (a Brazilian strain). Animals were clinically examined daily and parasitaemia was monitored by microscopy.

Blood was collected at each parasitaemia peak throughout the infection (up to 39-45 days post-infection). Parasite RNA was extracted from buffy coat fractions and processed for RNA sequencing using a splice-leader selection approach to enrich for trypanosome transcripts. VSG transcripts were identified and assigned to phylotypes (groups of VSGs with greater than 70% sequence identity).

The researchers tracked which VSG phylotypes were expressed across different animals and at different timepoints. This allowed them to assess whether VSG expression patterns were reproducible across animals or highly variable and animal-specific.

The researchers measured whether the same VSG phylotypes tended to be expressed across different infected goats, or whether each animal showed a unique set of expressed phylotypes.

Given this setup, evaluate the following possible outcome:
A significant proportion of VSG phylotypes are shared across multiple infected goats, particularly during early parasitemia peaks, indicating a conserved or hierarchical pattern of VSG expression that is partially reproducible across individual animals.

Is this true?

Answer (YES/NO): NO